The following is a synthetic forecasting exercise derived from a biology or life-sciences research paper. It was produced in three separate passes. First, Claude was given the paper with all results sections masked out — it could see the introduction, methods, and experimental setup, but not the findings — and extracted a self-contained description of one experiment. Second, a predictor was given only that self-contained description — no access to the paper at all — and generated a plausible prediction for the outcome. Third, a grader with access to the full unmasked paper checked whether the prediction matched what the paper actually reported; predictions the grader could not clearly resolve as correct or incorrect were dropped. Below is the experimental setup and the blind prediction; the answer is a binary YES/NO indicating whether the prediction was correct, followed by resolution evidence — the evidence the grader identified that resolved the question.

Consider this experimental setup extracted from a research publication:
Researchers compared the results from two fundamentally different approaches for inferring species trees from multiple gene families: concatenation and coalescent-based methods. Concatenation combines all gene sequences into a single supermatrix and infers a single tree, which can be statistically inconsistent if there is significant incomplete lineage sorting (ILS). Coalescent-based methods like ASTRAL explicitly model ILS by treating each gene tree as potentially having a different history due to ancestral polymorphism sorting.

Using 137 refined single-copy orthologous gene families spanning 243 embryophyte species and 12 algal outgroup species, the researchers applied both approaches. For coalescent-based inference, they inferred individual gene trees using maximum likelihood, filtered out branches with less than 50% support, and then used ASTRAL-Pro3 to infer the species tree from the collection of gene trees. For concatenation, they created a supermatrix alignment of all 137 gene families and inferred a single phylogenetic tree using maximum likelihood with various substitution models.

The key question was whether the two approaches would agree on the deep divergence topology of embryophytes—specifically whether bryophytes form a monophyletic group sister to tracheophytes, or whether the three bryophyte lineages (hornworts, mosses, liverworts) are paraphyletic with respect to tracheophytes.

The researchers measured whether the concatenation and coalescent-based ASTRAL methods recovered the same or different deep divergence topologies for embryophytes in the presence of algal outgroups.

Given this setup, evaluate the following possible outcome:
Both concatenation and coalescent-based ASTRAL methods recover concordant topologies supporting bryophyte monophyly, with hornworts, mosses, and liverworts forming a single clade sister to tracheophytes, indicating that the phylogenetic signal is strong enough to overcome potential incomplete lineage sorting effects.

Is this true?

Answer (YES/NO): YES